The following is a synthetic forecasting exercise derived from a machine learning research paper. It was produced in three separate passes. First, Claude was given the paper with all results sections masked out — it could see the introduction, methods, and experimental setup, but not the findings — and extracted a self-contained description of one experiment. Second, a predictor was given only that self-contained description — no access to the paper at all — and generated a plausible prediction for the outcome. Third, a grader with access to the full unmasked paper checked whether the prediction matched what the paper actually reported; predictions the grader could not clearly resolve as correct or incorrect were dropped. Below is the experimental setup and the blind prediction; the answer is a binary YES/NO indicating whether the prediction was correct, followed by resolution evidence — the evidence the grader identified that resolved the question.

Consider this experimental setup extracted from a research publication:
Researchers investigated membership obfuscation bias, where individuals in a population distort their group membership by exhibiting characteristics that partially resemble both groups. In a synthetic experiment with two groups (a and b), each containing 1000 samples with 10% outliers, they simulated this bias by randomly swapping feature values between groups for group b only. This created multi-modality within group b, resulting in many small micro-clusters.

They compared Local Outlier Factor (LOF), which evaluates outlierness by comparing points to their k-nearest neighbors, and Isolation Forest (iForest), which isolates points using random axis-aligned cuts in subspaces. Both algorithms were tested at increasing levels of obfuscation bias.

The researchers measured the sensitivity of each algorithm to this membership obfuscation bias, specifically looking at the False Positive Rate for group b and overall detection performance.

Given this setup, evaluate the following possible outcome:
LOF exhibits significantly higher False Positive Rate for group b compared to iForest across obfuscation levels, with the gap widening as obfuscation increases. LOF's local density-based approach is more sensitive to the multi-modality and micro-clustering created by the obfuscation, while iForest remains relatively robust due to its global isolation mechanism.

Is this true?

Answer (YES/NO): YES